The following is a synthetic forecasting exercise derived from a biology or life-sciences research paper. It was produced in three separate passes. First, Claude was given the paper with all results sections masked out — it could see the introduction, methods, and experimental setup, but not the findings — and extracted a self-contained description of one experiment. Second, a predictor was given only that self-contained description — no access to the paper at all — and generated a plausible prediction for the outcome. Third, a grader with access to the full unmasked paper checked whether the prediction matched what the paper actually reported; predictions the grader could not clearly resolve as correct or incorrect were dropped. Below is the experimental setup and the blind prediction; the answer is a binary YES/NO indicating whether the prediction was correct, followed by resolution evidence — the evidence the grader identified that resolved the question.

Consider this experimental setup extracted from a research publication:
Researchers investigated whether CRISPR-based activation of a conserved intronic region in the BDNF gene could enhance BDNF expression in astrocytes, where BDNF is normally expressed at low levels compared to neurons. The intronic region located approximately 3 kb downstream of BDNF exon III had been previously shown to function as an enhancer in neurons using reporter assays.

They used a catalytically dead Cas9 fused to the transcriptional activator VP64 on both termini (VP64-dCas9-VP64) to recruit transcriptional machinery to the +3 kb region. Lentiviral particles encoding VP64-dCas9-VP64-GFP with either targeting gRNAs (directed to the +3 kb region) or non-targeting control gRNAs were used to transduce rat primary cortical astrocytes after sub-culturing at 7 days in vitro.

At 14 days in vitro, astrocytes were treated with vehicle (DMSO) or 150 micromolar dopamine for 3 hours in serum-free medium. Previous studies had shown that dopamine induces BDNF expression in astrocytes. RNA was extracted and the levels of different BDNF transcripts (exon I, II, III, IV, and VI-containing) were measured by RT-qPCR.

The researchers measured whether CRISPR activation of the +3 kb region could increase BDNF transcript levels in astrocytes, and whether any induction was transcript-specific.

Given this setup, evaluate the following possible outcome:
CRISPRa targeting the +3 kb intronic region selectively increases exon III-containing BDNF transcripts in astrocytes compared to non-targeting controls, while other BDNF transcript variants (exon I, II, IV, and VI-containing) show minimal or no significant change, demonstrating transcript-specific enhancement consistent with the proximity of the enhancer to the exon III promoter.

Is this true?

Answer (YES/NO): NO